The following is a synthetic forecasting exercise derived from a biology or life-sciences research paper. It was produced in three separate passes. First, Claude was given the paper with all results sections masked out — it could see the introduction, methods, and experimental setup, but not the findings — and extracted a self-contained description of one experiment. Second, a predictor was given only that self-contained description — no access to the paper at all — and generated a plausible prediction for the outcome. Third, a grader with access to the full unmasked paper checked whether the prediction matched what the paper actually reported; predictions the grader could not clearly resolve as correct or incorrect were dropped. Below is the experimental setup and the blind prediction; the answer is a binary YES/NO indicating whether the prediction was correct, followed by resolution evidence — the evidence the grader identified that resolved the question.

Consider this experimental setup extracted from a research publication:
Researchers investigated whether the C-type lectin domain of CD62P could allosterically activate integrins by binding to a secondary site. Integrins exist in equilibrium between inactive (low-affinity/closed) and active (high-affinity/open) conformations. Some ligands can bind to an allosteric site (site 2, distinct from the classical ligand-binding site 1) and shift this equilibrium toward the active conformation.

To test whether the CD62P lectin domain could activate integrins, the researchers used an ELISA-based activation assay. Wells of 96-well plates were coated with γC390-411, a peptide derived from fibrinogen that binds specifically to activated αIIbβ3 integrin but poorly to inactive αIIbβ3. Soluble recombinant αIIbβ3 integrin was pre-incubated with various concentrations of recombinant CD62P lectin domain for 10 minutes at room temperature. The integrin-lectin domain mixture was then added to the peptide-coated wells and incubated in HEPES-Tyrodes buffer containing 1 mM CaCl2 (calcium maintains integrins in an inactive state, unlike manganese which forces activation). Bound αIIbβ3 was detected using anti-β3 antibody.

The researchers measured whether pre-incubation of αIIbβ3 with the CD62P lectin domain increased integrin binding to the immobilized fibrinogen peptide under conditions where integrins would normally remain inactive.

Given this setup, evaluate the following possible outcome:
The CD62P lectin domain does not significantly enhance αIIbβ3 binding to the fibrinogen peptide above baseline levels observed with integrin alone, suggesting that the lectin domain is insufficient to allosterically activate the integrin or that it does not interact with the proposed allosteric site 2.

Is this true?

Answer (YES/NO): NO